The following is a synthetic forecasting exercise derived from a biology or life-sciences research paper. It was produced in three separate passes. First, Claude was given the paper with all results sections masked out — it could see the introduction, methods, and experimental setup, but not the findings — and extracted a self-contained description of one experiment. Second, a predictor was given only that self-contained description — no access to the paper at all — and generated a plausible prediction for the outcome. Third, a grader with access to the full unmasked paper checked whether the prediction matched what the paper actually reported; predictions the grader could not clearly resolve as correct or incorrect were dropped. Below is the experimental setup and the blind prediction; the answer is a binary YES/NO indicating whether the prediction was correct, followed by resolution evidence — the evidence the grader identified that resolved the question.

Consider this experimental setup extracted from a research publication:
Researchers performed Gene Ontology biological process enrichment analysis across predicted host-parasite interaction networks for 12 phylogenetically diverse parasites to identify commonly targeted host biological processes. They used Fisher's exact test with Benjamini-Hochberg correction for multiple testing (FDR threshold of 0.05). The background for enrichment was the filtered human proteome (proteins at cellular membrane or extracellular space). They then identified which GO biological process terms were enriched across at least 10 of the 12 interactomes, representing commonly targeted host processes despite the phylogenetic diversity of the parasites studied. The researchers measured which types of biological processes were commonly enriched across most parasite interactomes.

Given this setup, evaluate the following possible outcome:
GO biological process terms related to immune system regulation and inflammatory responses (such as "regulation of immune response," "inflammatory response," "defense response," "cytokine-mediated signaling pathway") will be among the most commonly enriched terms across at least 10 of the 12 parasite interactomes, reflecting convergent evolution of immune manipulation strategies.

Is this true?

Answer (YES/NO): NO